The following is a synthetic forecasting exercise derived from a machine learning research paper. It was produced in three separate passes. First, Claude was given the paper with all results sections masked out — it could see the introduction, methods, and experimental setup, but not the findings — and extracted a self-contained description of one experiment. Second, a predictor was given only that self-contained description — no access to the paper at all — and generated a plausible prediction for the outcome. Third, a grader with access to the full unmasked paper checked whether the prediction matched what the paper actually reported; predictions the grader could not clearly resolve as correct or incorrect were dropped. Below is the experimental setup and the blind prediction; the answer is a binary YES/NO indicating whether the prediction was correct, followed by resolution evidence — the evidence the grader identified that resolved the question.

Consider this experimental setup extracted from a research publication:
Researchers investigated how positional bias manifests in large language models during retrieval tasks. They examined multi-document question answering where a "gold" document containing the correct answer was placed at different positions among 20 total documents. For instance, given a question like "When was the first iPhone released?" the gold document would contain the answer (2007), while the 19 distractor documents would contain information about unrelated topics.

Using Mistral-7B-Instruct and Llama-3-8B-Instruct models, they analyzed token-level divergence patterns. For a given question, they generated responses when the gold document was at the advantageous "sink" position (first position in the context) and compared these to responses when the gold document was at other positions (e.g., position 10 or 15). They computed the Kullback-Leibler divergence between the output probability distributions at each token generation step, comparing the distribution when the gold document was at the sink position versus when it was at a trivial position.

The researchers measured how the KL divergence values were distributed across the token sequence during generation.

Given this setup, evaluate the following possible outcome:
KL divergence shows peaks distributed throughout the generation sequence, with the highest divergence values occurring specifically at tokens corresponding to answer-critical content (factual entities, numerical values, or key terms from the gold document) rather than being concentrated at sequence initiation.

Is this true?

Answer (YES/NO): NO